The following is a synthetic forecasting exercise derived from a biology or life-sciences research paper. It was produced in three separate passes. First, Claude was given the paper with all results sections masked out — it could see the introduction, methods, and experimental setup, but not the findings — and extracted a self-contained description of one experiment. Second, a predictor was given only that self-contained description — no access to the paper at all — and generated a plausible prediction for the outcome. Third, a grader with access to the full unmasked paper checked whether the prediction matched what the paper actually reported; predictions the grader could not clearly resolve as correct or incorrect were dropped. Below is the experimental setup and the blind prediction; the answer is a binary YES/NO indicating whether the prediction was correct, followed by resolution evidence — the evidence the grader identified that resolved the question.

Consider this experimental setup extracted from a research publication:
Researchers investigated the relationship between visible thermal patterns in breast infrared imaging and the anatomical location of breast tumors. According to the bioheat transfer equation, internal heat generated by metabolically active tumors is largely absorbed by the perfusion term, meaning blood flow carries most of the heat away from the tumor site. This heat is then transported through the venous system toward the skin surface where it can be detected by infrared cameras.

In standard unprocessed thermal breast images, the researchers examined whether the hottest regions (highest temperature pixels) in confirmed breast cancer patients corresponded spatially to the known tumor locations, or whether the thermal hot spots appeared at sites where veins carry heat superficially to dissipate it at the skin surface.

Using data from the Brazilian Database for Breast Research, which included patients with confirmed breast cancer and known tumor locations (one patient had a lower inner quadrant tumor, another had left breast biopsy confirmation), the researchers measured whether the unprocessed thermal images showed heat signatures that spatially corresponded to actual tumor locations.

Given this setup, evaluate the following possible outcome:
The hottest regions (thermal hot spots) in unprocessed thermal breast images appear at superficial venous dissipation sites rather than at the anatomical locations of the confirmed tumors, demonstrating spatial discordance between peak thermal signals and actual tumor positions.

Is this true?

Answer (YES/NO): YES